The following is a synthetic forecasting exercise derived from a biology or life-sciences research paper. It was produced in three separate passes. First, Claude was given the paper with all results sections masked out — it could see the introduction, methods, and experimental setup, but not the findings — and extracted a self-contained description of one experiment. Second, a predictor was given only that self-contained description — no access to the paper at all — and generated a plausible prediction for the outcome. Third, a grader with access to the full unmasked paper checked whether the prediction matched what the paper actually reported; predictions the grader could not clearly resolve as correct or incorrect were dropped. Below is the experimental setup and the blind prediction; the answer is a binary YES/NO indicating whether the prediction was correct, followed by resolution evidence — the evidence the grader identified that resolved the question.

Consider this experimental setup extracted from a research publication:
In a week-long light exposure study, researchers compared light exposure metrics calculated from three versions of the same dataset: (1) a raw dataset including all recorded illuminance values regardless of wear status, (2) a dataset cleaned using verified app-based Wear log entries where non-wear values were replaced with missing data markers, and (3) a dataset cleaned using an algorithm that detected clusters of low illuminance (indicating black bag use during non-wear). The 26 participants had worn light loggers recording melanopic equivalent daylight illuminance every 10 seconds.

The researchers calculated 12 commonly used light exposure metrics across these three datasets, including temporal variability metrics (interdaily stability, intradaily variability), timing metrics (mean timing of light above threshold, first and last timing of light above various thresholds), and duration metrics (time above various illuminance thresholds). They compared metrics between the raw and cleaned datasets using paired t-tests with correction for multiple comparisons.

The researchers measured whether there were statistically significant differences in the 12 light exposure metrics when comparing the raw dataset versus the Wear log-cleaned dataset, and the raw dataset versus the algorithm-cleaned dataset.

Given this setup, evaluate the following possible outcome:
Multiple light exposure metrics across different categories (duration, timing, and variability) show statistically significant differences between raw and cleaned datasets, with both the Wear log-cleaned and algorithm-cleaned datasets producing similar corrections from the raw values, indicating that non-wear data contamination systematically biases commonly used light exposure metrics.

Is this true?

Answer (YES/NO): NO